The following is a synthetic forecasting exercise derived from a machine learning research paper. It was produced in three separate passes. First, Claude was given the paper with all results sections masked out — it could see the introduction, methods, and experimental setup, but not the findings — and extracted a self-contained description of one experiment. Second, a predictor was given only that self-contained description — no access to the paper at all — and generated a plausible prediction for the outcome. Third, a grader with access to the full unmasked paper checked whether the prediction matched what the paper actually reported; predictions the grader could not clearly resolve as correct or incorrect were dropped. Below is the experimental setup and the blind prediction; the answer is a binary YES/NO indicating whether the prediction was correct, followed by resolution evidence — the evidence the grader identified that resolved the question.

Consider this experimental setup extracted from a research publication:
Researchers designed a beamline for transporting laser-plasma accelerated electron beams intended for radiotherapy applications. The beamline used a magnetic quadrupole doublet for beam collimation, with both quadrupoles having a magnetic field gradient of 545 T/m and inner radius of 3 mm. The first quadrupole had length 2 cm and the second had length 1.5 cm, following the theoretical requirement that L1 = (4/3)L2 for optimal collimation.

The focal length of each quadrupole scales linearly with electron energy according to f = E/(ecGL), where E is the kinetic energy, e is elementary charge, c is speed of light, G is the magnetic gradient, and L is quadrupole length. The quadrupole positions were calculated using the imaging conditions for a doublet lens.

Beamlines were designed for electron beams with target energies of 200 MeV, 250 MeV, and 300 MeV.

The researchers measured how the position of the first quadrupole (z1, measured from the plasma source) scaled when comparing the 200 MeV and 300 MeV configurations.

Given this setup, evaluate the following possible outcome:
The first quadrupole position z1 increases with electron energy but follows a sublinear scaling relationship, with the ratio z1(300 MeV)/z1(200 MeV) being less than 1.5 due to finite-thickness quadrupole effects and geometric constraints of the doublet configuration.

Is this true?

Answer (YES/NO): NO